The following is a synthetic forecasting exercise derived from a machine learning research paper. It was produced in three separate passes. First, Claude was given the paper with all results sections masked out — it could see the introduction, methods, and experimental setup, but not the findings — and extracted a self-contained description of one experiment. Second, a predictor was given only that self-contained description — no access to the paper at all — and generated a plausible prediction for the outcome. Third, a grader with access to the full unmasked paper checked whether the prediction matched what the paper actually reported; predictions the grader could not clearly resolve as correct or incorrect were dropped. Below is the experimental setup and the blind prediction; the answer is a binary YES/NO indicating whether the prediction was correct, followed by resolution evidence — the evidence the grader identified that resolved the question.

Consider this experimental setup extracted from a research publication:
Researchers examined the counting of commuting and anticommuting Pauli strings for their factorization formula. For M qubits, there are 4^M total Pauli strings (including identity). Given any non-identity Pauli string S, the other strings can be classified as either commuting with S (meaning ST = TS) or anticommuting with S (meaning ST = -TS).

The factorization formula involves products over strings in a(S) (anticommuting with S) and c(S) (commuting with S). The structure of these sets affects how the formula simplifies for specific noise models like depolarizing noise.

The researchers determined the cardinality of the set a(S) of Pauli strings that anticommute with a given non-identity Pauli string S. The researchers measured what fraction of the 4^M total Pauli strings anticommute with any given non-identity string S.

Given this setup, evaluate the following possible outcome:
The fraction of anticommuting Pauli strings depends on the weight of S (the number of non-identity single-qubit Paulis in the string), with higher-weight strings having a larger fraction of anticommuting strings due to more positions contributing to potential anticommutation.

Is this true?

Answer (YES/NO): NO